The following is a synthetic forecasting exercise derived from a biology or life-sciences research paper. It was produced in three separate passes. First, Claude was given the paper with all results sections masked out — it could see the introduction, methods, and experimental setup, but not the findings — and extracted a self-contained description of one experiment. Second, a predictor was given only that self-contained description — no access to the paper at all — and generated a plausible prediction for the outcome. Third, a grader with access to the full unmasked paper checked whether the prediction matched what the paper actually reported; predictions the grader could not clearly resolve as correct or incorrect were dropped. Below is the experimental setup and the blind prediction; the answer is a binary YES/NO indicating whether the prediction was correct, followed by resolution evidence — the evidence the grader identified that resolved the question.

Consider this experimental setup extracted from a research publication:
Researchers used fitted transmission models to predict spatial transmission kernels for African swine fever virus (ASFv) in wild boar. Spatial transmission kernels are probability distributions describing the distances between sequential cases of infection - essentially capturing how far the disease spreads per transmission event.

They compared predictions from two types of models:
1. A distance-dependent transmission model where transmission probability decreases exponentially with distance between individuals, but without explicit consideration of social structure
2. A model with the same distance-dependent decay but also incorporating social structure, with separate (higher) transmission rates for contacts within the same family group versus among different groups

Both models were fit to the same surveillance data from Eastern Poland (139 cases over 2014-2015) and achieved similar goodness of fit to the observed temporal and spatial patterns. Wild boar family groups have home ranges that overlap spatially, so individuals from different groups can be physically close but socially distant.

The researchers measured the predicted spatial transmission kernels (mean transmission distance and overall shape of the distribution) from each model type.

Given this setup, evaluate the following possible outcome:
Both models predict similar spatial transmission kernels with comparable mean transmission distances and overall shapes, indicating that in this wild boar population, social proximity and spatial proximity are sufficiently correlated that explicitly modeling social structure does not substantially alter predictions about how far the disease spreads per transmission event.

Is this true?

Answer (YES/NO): NO